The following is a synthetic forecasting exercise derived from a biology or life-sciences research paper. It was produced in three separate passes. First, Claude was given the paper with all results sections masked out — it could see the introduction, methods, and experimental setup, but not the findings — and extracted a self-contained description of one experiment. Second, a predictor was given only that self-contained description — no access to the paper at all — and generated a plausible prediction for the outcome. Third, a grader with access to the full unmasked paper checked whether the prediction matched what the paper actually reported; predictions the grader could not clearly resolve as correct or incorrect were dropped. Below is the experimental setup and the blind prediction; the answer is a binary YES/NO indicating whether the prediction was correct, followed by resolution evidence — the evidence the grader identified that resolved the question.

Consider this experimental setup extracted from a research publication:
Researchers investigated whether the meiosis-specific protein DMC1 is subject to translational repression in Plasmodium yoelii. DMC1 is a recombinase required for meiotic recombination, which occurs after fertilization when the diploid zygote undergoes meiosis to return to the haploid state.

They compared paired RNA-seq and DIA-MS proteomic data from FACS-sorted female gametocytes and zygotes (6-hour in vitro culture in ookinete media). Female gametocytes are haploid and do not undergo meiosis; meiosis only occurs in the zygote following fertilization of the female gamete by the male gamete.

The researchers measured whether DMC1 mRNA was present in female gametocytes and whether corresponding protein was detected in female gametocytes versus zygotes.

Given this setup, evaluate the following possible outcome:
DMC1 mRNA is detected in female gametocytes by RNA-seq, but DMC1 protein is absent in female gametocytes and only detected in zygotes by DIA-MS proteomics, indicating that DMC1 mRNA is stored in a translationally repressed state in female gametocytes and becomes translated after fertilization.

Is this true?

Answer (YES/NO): YES